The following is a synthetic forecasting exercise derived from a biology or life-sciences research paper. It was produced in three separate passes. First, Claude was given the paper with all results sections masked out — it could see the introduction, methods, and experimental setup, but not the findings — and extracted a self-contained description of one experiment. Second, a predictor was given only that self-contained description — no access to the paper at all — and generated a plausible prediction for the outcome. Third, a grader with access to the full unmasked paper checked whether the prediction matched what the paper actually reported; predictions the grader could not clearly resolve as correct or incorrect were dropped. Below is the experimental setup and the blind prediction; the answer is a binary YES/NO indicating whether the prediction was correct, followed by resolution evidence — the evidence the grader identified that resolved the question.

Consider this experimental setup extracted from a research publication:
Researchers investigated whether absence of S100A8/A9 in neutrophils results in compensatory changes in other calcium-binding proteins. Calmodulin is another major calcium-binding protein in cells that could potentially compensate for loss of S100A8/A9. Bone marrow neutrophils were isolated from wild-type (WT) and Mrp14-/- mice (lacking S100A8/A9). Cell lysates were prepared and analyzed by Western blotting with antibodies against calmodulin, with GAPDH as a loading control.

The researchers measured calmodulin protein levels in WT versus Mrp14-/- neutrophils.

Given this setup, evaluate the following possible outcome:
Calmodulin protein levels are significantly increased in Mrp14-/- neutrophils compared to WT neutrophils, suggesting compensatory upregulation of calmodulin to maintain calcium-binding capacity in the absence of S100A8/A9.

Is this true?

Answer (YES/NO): NO